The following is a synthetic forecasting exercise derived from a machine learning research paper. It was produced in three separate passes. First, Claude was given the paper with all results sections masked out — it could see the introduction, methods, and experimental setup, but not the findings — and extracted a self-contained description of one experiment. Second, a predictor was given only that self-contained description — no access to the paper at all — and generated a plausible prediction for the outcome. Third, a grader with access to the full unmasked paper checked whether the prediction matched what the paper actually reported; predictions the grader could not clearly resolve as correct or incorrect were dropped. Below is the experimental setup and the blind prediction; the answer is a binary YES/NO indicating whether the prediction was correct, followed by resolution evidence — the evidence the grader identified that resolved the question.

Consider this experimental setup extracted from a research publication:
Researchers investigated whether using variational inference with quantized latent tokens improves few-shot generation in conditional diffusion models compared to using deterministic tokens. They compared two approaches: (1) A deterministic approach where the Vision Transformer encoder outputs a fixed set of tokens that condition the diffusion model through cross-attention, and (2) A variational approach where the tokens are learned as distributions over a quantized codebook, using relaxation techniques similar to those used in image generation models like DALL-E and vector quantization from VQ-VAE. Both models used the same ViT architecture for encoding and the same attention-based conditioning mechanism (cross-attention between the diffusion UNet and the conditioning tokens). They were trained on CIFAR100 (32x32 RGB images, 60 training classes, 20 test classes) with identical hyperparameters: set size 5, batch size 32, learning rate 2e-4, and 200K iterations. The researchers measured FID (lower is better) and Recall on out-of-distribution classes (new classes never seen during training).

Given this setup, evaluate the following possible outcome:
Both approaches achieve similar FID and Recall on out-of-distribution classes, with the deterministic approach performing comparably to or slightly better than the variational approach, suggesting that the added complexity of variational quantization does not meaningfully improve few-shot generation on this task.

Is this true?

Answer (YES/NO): NO